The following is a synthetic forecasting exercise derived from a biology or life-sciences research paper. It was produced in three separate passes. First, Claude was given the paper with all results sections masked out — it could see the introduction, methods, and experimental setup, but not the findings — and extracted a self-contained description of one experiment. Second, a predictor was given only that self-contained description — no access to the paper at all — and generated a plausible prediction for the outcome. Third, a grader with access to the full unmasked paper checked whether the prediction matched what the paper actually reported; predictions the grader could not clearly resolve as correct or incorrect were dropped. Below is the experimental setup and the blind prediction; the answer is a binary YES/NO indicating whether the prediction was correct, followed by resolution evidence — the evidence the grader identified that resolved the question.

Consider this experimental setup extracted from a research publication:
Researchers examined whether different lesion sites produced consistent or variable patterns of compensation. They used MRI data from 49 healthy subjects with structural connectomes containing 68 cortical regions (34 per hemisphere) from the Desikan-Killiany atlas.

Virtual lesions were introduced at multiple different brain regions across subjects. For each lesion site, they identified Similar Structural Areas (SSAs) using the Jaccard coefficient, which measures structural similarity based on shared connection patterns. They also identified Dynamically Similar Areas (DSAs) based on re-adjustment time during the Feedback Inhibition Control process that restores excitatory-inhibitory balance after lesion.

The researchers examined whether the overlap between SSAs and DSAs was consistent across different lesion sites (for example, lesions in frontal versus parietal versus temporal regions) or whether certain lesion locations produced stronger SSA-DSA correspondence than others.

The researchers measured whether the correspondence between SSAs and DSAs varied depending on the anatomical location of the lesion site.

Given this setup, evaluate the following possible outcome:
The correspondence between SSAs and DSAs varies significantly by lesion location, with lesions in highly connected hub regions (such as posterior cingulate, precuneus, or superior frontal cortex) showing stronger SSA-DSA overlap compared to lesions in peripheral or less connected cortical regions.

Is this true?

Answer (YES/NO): NO